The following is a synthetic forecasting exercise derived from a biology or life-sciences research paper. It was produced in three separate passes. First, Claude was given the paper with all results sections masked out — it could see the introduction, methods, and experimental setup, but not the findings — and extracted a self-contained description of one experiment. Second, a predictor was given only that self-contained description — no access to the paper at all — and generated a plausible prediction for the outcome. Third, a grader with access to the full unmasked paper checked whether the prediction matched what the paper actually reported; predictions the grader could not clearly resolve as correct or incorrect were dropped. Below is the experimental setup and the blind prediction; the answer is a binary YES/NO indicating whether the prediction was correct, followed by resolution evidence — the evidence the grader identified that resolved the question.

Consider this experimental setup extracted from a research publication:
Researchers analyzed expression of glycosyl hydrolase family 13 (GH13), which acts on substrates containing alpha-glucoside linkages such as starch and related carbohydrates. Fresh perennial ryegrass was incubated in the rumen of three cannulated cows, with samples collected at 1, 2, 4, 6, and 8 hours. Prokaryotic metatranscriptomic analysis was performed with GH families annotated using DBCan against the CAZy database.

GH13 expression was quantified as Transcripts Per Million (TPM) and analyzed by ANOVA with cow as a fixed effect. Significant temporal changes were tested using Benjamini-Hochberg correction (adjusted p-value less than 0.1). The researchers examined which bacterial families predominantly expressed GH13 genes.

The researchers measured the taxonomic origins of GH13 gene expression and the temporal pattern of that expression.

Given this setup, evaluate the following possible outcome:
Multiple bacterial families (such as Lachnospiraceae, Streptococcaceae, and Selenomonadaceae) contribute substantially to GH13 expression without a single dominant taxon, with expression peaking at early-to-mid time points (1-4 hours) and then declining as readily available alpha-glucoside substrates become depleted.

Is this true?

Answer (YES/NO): NO